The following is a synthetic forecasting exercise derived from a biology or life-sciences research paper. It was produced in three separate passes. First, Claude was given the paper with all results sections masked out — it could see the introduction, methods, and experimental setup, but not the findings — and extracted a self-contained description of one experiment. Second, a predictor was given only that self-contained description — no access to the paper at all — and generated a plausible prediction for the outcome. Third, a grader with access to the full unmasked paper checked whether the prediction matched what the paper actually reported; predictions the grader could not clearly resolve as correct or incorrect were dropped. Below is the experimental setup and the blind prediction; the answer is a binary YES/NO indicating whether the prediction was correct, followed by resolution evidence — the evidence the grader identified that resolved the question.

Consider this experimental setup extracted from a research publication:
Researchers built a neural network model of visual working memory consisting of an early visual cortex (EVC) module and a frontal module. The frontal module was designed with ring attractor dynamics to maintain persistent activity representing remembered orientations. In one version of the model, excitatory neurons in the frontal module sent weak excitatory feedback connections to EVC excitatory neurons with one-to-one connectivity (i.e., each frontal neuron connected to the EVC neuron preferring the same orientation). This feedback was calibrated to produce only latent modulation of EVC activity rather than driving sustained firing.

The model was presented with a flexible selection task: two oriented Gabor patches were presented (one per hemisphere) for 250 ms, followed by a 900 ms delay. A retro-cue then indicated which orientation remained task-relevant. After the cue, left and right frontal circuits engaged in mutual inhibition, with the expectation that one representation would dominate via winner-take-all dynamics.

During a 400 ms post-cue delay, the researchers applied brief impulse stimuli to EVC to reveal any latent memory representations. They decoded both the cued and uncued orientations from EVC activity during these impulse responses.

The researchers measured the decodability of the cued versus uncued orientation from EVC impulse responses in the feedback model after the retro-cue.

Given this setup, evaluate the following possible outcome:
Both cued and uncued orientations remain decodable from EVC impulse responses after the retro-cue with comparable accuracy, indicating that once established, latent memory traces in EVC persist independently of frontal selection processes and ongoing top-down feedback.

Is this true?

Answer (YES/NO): NO